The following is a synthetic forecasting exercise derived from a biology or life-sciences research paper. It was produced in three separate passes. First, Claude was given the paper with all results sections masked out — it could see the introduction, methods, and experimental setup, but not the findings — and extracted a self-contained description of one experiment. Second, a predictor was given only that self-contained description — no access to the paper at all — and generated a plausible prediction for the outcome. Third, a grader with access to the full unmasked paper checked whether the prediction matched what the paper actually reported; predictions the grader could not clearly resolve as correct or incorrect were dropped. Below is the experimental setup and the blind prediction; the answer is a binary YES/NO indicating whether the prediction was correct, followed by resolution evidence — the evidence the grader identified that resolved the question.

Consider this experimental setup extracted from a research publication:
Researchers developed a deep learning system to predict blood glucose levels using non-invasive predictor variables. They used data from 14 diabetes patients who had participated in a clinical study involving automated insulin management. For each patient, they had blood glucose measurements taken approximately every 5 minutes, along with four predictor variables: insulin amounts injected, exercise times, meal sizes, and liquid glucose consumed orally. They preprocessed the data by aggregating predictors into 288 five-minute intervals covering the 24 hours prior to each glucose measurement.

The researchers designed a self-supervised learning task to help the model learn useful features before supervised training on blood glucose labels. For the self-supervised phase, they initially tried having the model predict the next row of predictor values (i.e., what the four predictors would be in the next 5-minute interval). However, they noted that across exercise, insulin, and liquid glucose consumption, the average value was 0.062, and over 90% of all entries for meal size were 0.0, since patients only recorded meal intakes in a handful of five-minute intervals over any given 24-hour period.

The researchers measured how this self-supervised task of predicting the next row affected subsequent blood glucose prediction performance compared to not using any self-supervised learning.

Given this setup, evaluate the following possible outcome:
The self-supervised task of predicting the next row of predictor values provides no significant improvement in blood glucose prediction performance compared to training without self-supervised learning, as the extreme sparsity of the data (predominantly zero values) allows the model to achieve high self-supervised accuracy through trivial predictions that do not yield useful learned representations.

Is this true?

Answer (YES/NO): NO